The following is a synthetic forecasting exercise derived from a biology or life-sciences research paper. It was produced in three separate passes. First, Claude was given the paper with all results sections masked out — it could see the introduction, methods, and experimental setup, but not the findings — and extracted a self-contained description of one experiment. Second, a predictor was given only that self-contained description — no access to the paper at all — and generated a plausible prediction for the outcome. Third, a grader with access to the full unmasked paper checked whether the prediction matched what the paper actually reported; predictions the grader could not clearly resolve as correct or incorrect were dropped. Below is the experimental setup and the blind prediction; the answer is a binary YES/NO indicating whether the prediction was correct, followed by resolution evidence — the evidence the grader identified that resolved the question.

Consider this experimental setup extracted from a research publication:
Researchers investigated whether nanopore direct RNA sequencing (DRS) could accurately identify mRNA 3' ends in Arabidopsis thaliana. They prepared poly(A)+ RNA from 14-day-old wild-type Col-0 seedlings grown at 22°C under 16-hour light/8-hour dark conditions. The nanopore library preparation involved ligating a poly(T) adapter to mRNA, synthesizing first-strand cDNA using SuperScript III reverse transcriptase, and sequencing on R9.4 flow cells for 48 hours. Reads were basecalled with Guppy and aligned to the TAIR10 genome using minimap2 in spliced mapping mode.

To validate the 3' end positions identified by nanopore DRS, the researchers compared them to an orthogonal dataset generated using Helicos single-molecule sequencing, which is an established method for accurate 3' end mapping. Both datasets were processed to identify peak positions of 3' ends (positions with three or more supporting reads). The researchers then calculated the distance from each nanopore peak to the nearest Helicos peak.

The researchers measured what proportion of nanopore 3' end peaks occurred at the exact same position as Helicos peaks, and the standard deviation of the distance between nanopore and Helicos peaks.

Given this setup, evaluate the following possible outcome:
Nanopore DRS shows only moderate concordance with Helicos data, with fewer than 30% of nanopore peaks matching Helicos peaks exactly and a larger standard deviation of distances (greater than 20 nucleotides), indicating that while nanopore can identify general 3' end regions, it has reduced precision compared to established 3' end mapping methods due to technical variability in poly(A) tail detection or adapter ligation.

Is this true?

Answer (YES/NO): NO